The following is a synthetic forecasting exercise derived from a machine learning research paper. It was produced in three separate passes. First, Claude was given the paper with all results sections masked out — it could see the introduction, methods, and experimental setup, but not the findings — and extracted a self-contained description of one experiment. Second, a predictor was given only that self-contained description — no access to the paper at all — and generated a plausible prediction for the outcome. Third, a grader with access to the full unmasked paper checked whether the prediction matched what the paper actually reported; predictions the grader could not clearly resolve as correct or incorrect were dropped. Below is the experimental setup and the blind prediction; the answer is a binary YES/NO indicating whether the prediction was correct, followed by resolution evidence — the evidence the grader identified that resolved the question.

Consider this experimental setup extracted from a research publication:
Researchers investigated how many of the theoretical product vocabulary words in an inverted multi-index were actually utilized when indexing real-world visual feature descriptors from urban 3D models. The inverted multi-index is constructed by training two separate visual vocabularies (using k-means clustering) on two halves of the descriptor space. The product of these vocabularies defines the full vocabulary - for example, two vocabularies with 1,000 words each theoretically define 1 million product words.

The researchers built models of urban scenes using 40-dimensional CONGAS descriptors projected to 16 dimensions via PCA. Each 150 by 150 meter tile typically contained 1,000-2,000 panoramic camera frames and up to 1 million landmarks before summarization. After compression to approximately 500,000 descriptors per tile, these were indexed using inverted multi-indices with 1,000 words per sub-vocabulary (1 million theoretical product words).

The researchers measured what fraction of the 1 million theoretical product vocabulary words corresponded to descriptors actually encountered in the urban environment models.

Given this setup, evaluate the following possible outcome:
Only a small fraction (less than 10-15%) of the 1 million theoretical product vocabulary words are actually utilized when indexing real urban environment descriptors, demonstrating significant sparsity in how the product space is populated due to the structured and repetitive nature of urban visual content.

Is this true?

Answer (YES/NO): NO